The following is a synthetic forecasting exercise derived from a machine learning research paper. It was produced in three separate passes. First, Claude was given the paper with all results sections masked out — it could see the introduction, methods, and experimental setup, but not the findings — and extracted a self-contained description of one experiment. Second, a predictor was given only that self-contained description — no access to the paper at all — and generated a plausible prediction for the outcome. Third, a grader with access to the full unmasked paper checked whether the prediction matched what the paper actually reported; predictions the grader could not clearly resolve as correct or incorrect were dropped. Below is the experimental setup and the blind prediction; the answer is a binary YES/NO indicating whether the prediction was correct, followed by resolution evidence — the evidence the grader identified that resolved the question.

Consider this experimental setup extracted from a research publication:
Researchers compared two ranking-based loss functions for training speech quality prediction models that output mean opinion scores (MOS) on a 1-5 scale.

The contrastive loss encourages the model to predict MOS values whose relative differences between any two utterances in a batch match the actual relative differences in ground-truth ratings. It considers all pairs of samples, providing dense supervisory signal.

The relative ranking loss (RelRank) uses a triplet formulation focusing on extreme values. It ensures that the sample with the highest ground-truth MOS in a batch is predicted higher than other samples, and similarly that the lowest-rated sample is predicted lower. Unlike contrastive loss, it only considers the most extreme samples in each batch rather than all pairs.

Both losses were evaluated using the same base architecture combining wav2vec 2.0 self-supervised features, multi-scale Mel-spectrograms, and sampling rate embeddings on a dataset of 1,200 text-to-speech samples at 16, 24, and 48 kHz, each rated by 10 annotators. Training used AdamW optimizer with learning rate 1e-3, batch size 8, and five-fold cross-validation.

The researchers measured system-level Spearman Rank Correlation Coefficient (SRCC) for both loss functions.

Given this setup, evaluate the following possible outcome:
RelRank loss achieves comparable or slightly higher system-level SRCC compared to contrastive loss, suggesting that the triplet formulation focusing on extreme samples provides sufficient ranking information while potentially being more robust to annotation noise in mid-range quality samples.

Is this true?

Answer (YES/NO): NO